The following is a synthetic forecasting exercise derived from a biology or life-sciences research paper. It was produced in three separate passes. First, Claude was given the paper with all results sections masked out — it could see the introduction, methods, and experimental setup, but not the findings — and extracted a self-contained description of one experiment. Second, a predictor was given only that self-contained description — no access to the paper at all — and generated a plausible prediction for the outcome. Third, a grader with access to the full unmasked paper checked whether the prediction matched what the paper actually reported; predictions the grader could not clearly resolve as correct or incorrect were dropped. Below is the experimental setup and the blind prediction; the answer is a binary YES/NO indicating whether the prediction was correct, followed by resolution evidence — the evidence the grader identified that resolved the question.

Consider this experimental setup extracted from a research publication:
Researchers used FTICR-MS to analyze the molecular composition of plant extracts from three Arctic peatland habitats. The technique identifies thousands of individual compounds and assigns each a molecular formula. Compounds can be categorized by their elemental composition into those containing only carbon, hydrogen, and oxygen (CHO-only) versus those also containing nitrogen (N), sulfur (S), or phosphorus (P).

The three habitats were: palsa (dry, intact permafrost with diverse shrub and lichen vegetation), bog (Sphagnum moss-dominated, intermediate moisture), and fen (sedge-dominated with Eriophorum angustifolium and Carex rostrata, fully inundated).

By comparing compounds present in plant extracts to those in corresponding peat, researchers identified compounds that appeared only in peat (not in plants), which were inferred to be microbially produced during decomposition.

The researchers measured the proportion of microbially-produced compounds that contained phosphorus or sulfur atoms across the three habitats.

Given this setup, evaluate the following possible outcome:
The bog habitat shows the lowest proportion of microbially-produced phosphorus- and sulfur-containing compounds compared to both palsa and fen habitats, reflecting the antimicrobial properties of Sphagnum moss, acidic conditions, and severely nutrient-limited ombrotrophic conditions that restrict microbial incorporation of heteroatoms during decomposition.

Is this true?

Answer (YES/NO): NO